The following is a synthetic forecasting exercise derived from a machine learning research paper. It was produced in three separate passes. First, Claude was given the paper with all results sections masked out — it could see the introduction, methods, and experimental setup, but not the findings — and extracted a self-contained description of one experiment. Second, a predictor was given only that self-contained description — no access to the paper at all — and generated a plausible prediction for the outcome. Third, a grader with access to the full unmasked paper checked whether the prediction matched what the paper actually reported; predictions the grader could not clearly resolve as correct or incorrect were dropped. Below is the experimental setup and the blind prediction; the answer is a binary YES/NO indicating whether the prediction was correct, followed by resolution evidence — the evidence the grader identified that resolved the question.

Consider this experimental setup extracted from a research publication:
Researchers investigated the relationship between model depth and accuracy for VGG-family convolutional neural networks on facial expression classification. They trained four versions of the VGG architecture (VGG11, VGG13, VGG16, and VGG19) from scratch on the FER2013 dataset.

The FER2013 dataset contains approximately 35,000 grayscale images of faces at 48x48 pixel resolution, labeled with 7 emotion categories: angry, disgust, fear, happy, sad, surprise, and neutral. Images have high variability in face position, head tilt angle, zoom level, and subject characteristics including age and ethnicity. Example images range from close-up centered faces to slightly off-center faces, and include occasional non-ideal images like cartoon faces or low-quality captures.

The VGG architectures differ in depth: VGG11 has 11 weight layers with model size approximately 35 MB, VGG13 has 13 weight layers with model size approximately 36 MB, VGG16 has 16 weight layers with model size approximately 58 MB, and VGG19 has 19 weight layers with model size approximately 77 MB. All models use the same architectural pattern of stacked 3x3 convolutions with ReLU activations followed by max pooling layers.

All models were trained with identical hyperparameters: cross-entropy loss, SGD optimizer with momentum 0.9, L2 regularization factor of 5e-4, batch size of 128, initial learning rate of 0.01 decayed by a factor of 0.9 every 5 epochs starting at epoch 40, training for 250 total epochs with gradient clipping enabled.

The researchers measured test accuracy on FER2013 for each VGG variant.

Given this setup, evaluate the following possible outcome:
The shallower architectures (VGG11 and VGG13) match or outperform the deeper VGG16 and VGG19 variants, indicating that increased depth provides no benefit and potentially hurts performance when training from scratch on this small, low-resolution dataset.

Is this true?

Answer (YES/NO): NO